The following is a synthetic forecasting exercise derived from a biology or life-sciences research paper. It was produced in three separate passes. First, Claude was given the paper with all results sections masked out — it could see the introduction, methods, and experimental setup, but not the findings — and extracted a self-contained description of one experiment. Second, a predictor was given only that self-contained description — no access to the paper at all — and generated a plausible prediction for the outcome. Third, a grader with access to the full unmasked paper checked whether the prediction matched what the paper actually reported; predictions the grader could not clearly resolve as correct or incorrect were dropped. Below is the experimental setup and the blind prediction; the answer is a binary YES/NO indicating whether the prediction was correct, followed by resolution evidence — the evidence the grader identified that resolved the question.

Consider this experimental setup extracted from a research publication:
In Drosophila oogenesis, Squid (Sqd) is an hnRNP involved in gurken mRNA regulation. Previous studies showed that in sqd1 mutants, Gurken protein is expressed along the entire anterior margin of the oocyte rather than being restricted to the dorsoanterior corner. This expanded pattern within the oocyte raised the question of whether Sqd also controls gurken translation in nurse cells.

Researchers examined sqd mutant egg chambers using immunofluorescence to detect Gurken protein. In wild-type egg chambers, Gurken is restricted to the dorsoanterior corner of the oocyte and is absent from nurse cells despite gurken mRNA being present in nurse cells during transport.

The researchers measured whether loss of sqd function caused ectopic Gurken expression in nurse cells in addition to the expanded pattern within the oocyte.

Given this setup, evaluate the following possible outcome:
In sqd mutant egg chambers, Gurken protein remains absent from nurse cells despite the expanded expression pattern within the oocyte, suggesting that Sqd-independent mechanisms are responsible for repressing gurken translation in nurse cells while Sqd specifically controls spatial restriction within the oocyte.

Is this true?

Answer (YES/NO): YES